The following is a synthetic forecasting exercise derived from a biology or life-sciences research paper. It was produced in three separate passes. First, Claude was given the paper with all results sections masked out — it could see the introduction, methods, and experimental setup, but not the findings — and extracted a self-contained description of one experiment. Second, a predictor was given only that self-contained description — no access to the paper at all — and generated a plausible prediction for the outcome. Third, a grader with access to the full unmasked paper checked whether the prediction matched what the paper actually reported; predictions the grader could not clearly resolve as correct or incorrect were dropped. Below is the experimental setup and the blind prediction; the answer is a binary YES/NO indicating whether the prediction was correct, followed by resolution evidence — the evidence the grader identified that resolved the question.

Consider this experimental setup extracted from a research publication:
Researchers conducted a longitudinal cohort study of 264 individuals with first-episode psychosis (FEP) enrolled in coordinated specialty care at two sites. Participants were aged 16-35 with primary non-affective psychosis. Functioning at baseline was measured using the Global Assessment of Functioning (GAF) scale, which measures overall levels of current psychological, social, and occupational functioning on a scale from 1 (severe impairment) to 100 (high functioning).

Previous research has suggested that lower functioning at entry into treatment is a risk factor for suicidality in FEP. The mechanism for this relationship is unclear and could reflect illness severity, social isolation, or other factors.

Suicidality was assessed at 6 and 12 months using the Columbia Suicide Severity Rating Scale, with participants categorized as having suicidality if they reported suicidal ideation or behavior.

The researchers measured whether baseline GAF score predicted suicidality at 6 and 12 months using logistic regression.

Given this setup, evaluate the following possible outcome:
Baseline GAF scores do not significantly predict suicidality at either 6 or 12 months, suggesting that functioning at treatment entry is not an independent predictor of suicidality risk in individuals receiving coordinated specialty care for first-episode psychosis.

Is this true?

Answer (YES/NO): YES